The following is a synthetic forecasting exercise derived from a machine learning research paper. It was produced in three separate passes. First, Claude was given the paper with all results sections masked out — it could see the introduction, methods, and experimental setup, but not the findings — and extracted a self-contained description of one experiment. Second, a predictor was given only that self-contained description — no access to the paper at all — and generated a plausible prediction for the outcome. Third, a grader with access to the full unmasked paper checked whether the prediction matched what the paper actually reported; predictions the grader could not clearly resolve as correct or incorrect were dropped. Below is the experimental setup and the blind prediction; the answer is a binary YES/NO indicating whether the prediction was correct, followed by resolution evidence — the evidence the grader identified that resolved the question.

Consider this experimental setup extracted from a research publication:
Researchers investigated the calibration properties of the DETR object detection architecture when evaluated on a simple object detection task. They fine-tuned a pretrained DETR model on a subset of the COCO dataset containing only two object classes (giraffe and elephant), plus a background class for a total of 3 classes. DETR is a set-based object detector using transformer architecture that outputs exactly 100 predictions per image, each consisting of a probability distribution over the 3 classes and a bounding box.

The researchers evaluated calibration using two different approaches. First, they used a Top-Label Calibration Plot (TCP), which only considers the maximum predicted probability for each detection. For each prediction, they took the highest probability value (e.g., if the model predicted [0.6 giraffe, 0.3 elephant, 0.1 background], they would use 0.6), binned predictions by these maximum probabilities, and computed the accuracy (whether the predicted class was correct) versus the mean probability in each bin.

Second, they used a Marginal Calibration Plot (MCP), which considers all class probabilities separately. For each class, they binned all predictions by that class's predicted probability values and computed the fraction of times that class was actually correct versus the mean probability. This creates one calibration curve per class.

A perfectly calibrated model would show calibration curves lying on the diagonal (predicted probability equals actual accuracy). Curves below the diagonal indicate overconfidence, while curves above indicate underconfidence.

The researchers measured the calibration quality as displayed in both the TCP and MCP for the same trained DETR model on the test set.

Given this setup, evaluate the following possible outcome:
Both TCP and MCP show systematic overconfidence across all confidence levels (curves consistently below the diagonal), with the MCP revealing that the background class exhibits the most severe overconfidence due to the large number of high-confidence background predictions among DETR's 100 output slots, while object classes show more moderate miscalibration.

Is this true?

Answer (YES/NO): NO